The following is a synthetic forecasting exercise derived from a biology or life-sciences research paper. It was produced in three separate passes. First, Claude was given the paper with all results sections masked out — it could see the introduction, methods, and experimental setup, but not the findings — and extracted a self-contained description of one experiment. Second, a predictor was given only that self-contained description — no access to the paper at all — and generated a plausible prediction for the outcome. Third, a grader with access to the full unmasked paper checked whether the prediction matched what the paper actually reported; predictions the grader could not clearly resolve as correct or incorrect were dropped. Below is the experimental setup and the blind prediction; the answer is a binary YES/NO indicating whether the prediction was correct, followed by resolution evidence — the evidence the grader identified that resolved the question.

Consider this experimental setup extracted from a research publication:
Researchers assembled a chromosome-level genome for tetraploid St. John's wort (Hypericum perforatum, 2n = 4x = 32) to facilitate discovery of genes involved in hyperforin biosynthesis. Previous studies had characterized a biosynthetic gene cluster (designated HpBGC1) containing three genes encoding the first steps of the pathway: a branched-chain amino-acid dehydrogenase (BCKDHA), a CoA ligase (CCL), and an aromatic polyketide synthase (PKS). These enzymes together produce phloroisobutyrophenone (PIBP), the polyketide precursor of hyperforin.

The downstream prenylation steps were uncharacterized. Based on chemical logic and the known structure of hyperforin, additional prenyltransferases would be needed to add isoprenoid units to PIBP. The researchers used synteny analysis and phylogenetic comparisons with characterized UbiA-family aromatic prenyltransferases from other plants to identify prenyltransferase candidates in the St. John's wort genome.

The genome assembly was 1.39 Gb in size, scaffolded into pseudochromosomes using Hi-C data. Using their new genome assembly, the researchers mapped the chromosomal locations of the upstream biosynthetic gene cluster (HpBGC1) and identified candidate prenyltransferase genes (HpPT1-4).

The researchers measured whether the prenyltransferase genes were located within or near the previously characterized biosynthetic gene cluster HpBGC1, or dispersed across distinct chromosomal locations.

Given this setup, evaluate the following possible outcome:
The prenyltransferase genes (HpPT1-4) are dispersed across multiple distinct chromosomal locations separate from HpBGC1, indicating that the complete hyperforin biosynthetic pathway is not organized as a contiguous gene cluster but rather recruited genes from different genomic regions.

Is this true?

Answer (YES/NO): YES